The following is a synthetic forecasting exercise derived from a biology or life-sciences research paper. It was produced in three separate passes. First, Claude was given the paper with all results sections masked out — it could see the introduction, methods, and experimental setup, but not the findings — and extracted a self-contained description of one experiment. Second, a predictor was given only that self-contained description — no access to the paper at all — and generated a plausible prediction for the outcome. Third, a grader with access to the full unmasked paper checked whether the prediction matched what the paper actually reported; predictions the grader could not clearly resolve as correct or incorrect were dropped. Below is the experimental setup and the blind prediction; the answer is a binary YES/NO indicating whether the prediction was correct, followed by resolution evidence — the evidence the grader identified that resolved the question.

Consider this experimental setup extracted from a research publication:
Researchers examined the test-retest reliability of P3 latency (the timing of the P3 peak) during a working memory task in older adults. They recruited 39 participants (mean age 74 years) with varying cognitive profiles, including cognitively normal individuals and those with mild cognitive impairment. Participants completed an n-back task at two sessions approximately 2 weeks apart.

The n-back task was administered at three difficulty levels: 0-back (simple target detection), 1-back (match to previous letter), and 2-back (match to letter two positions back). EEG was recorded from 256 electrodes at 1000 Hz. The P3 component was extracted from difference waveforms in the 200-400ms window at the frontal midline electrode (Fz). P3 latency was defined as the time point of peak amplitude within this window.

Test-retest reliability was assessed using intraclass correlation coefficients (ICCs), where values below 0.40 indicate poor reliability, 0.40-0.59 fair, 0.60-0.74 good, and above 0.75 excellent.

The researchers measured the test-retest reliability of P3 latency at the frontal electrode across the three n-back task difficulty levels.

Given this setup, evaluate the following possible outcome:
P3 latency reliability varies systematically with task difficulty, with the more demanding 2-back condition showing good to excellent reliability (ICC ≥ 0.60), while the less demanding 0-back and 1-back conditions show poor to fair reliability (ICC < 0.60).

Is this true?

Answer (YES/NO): NO